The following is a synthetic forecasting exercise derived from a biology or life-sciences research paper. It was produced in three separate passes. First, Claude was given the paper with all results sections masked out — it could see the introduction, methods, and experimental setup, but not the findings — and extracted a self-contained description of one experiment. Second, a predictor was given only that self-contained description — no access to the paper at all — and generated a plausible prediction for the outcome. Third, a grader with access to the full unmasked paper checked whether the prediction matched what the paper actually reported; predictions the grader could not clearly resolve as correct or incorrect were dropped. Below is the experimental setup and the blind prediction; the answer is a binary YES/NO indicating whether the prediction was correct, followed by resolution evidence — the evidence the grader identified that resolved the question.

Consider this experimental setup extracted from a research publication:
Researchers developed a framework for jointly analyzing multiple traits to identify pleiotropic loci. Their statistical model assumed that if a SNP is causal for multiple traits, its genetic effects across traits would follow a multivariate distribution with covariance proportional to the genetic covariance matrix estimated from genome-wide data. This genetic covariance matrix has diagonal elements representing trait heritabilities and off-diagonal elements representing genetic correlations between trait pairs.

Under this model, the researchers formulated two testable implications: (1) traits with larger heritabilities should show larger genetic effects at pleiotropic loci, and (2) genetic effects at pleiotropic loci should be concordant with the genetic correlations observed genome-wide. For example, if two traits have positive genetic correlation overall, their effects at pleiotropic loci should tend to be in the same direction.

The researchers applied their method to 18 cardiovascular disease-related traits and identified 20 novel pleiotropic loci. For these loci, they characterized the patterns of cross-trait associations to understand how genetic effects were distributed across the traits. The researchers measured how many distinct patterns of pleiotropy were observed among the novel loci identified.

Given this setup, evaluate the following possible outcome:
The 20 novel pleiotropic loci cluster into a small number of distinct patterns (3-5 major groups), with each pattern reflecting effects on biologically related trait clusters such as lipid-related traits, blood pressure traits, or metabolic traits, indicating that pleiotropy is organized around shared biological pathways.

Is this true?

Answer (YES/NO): YES